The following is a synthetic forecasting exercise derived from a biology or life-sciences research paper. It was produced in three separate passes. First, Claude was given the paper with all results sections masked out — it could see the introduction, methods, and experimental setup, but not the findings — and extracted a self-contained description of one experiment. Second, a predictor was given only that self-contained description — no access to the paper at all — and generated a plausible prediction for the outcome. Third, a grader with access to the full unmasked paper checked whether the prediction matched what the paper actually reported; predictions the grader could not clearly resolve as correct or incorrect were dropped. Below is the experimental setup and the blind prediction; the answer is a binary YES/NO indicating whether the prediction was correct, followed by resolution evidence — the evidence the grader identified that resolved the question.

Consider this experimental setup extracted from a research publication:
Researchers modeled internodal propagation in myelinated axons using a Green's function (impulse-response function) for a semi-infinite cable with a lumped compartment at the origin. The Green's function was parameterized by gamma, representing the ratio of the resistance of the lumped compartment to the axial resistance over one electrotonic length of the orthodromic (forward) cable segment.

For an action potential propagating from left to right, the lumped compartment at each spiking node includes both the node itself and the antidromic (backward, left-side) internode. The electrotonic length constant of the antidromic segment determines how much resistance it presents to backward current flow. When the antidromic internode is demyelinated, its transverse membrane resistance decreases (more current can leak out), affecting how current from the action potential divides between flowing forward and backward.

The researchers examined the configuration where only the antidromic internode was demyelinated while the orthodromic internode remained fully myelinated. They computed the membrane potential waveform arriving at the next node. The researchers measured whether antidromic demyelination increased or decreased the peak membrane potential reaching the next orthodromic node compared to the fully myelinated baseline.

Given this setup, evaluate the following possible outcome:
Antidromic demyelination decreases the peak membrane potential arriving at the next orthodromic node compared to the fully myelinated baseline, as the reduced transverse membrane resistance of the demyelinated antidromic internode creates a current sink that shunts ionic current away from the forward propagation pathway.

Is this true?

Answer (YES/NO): YES